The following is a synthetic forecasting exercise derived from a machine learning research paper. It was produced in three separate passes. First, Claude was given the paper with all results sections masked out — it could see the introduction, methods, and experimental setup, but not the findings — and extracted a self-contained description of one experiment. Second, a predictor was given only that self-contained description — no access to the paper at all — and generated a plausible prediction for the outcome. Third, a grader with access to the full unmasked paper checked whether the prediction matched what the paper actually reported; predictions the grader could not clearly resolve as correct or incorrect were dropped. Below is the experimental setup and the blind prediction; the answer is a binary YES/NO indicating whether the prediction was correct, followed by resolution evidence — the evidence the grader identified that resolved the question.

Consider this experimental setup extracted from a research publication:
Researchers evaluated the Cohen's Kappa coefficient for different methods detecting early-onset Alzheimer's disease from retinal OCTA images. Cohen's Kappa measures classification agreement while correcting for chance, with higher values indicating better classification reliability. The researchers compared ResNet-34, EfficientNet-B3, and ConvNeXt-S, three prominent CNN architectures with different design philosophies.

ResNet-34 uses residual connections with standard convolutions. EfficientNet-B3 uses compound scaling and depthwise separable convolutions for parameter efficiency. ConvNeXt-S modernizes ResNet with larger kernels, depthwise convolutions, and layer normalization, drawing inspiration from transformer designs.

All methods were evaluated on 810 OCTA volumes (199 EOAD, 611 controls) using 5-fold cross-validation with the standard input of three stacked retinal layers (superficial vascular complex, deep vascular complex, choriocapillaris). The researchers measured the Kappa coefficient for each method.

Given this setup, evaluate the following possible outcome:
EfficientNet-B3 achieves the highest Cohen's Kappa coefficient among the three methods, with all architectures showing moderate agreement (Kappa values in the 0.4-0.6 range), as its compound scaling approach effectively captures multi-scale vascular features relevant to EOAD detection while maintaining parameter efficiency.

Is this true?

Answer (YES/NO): NO